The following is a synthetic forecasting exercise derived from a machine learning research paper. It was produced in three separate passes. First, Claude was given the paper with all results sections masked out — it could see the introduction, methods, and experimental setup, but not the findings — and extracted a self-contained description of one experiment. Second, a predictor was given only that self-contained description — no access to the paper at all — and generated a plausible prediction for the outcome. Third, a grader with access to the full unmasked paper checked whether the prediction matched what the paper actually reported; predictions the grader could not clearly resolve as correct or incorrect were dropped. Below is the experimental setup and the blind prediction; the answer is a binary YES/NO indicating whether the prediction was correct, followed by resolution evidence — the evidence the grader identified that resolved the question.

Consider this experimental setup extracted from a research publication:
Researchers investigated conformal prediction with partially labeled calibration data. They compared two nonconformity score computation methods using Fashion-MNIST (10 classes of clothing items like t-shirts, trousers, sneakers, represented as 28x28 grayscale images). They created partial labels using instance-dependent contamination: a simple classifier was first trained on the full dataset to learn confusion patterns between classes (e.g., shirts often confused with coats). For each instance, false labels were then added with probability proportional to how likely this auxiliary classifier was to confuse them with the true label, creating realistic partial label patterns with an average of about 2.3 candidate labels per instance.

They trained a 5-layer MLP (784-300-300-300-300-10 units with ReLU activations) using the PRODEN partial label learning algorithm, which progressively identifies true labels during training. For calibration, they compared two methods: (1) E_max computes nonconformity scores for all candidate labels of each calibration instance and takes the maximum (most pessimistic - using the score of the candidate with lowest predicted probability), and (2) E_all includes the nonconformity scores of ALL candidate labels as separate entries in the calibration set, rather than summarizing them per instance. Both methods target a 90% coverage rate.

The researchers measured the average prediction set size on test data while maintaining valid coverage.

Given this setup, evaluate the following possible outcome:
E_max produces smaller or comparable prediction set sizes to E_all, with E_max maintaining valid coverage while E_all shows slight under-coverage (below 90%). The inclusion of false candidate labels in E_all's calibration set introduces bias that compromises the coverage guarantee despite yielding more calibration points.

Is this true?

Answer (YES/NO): NO